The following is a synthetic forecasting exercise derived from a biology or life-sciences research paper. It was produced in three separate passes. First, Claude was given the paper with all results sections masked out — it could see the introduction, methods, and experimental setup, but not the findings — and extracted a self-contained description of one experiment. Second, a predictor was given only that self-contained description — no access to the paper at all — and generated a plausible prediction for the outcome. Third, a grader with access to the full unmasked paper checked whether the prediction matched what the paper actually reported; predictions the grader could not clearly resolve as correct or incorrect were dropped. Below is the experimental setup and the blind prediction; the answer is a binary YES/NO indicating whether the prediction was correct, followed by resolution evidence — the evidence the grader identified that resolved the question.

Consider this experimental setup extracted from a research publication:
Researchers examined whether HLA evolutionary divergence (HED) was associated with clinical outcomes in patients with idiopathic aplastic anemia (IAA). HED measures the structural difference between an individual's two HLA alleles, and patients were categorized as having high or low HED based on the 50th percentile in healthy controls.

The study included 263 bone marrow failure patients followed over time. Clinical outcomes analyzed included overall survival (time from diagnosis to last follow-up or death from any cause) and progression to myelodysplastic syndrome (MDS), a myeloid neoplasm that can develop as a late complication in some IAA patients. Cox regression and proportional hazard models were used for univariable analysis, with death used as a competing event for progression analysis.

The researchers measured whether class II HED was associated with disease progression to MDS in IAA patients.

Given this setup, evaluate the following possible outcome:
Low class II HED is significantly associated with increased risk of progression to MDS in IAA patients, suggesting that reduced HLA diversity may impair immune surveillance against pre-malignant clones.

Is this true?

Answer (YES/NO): YES